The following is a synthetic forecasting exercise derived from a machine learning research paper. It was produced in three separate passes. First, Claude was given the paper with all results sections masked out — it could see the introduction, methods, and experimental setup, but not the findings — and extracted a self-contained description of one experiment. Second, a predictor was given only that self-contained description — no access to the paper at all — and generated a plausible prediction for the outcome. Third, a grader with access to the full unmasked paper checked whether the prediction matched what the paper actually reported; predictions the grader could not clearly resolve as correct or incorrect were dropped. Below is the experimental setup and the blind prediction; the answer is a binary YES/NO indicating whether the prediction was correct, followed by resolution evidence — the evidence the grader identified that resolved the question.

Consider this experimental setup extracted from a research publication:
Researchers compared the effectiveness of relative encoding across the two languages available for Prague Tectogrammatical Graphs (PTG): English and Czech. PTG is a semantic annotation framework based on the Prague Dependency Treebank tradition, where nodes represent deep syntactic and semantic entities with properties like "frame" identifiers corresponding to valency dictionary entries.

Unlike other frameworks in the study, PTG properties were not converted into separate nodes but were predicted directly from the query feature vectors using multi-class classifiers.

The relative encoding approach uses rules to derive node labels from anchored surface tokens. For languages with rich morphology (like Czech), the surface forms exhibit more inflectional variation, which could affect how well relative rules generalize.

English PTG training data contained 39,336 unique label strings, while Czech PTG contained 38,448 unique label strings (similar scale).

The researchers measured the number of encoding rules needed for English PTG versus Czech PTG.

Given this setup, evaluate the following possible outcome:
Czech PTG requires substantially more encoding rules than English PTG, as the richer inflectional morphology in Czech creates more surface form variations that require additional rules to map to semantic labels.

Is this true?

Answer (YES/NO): YES